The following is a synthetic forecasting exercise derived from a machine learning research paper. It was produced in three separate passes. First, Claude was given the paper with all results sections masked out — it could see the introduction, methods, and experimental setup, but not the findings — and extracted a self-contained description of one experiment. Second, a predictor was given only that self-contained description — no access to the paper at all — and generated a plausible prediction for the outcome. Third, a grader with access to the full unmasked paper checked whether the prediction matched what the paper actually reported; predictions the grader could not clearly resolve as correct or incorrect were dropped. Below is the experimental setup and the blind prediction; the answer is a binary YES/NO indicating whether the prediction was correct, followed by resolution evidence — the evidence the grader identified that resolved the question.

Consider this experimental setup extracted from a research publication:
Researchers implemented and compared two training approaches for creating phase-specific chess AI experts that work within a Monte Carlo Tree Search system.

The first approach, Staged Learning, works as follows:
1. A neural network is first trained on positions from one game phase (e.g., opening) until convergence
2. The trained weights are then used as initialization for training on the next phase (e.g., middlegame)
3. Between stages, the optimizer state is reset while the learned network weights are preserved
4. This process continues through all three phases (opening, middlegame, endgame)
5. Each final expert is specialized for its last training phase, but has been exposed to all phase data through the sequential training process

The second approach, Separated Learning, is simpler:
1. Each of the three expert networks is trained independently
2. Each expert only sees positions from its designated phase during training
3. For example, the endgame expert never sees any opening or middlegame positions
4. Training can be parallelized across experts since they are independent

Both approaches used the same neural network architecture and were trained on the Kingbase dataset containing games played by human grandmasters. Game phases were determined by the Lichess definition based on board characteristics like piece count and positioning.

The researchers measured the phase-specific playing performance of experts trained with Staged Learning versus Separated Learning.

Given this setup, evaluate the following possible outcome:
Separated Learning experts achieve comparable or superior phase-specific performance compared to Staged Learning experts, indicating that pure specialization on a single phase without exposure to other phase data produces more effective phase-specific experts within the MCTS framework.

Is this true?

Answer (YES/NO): YES